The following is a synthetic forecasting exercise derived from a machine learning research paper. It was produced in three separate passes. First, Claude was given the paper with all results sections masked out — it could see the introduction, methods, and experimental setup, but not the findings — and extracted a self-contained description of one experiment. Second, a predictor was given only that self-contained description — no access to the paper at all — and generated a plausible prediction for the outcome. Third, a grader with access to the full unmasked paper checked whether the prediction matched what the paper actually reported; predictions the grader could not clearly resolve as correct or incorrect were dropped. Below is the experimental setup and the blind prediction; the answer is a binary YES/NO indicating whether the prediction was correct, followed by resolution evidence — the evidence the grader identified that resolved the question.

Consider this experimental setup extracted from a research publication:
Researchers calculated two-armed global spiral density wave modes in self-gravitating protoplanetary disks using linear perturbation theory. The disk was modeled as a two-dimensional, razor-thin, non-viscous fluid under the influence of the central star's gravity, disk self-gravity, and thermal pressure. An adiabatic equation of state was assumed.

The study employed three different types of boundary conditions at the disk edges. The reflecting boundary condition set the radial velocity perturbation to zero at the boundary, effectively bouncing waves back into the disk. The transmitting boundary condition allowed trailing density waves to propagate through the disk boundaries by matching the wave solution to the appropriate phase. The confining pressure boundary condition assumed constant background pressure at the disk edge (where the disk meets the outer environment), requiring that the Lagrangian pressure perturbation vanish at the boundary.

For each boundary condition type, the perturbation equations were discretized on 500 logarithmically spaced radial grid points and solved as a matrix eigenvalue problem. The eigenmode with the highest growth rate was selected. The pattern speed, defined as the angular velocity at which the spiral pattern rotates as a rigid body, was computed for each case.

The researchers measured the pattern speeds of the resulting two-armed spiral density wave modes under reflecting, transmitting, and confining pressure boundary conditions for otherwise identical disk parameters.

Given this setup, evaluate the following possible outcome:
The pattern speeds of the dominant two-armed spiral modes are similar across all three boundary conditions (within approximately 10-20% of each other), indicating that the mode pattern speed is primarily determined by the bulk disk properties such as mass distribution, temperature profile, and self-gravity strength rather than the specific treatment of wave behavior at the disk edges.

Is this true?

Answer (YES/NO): YES